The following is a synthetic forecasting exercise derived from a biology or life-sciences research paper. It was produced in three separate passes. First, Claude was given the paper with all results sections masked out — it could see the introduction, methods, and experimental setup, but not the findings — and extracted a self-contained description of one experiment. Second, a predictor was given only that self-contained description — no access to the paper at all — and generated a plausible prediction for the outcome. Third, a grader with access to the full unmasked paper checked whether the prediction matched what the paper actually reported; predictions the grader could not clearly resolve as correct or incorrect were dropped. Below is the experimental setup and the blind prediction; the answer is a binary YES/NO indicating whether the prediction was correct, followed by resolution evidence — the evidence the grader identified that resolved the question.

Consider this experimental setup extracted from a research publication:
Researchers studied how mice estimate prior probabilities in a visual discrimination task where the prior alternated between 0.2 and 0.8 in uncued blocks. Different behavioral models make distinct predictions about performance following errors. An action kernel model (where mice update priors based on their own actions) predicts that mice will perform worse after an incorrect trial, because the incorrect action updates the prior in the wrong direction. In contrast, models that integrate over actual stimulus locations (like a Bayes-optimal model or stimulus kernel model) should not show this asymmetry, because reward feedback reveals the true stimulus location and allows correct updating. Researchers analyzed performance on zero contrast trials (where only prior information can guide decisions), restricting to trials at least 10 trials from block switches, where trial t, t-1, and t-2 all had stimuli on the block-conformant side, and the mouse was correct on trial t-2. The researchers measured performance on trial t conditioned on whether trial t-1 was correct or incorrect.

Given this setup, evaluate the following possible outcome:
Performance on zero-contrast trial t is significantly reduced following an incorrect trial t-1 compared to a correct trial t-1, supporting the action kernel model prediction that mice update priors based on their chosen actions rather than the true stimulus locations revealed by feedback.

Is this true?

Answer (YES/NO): YES